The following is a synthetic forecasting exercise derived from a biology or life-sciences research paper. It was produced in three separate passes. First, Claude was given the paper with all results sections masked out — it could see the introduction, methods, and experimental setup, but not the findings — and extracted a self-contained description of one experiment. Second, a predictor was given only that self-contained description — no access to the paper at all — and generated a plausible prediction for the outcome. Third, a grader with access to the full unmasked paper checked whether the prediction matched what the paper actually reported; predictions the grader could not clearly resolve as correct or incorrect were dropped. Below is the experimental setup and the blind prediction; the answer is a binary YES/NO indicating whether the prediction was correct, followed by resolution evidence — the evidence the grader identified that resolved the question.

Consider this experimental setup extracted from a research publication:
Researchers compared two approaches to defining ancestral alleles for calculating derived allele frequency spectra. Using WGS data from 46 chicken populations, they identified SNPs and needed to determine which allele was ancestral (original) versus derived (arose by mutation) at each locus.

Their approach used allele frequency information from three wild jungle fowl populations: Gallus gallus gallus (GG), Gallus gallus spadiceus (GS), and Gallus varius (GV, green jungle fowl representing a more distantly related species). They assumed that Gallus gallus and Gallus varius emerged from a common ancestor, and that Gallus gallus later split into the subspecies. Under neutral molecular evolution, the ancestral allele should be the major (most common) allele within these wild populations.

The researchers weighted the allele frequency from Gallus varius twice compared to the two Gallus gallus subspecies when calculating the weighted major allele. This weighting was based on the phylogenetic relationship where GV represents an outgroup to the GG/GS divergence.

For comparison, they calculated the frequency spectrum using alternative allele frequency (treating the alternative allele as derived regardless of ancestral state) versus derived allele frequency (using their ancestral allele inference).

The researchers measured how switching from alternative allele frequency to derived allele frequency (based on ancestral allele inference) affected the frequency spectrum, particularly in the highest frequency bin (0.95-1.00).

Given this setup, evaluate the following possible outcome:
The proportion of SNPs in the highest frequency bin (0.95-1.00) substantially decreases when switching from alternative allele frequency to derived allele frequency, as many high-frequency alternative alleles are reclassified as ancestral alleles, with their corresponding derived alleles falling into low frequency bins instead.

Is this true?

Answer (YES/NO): NO